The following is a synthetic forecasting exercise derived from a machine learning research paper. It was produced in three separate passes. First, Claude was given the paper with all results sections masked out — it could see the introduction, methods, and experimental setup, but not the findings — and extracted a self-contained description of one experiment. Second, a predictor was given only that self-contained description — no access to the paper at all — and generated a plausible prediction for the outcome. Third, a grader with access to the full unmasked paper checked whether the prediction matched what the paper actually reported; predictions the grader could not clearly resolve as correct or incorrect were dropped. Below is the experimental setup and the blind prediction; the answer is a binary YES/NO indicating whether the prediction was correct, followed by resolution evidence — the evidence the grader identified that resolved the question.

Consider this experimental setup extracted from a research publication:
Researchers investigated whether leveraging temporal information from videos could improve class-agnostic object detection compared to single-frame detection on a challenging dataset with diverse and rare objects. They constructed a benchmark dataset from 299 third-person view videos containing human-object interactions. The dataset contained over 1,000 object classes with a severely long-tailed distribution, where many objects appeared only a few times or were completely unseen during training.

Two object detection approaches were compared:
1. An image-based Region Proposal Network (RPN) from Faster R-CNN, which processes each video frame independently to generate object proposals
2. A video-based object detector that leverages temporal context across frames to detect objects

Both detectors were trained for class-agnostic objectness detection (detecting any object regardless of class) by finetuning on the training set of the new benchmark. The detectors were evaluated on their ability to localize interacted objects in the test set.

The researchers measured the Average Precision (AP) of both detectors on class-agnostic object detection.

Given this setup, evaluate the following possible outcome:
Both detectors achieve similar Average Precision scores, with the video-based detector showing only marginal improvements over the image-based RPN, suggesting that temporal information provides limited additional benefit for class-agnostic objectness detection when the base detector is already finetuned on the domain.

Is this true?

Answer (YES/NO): NO